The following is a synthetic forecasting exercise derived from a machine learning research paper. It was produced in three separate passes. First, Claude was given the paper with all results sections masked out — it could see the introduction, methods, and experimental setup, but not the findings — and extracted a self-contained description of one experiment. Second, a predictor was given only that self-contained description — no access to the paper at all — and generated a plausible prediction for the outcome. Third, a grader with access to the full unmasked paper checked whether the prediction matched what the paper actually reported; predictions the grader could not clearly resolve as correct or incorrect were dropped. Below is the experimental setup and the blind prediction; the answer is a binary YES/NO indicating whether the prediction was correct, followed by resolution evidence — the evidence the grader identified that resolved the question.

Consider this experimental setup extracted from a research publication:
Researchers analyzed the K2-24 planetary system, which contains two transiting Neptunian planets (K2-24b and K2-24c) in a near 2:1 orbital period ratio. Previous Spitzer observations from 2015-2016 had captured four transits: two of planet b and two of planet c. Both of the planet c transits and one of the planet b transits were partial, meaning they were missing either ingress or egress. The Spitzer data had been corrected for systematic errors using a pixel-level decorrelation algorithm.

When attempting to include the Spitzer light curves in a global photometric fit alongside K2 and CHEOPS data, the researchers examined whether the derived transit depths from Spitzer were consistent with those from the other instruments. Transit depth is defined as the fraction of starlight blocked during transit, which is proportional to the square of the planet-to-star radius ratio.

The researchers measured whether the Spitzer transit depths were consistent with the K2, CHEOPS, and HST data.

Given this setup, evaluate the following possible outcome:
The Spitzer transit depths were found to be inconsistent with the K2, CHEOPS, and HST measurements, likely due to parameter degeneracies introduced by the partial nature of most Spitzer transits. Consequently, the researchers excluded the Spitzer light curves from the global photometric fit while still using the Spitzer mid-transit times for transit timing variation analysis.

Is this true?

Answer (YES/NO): NO